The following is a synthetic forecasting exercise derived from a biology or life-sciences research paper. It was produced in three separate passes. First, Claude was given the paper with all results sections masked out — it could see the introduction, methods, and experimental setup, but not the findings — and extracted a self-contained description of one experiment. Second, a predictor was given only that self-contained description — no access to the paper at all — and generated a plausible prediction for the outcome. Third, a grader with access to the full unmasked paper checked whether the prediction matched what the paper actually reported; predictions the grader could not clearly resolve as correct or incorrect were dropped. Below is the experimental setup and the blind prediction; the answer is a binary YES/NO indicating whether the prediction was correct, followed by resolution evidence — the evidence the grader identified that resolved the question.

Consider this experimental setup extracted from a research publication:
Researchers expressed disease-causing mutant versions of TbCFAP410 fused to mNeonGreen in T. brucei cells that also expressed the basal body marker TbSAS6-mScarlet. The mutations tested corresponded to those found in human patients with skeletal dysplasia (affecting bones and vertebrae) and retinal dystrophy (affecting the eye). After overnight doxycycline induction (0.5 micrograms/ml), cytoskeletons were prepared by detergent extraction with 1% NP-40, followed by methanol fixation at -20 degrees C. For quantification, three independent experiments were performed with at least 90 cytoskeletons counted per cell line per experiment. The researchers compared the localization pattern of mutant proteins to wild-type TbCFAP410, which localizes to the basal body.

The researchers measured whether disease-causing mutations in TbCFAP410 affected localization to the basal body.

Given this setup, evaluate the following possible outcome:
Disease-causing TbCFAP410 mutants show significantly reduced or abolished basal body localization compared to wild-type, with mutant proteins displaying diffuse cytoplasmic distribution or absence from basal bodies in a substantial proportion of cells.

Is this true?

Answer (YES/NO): NO